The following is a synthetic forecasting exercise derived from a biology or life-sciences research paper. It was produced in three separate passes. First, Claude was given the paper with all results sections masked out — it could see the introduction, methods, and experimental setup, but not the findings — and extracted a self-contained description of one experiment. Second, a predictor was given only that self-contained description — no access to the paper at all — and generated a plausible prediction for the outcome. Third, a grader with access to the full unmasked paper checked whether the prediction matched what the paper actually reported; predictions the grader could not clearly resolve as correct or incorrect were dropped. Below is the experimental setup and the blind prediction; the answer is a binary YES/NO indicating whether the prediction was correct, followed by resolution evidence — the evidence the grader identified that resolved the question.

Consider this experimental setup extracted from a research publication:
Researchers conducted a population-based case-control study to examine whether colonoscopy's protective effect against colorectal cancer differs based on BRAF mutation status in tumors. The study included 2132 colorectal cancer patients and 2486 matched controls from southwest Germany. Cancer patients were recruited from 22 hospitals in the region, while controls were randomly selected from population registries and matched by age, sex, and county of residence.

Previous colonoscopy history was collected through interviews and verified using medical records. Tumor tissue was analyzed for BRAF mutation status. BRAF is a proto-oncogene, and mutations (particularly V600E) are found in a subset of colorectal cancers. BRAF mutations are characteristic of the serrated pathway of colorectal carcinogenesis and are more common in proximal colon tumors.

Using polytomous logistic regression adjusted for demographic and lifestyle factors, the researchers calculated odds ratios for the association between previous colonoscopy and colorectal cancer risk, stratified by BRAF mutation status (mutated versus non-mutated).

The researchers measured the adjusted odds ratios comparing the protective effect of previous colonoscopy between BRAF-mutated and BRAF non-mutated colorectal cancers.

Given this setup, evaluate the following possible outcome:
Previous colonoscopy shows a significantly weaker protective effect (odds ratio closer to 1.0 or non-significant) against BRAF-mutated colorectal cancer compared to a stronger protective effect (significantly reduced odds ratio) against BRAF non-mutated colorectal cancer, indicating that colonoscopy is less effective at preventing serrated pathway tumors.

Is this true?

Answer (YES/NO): YES